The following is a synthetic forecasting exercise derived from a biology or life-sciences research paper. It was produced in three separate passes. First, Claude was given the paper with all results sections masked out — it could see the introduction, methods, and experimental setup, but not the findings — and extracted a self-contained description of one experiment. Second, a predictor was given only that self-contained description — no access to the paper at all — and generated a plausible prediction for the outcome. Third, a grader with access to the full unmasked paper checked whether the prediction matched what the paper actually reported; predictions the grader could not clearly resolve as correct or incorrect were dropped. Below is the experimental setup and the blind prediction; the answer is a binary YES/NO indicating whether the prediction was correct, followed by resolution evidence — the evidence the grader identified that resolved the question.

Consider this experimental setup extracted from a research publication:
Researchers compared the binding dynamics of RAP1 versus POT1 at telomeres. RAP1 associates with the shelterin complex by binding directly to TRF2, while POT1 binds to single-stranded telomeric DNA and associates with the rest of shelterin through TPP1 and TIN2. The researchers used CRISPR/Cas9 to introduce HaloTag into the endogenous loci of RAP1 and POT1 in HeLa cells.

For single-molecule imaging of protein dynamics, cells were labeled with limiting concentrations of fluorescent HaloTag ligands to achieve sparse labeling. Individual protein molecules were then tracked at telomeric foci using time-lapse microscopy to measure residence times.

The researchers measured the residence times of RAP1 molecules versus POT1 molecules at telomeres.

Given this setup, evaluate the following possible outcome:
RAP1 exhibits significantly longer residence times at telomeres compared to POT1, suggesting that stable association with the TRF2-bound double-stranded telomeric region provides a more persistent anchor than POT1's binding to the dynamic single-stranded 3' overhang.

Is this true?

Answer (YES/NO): NO